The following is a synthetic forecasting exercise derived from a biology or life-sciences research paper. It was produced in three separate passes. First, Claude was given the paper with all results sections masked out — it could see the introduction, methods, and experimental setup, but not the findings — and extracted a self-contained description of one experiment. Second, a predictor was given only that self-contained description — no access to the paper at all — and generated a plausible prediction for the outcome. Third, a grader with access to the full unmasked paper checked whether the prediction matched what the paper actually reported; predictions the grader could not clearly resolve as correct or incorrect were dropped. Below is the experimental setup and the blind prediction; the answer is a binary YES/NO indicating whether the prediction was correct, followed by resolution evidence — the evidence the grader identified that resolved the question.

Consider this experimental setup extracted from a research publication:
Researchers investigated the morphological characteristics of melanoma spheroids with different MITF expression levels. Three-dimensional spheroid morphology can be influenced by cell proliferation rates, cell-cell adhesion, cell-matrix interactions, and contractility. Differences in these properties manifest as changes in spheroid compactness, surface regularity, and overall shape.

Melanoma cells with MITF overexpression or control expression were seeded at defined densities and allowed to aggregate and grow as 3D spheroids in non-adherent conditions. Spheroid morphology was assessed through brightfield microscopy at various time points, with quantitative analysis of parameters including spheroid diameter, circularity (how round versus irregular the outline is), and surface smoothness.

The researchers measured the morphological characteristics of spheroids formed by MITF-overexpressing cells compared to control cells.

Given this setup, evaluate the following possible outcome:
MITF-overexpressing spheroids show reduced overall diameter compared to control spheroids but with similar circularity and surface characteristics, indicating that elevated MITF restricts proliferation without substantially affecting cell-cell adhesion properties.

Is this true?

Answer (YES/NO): NO